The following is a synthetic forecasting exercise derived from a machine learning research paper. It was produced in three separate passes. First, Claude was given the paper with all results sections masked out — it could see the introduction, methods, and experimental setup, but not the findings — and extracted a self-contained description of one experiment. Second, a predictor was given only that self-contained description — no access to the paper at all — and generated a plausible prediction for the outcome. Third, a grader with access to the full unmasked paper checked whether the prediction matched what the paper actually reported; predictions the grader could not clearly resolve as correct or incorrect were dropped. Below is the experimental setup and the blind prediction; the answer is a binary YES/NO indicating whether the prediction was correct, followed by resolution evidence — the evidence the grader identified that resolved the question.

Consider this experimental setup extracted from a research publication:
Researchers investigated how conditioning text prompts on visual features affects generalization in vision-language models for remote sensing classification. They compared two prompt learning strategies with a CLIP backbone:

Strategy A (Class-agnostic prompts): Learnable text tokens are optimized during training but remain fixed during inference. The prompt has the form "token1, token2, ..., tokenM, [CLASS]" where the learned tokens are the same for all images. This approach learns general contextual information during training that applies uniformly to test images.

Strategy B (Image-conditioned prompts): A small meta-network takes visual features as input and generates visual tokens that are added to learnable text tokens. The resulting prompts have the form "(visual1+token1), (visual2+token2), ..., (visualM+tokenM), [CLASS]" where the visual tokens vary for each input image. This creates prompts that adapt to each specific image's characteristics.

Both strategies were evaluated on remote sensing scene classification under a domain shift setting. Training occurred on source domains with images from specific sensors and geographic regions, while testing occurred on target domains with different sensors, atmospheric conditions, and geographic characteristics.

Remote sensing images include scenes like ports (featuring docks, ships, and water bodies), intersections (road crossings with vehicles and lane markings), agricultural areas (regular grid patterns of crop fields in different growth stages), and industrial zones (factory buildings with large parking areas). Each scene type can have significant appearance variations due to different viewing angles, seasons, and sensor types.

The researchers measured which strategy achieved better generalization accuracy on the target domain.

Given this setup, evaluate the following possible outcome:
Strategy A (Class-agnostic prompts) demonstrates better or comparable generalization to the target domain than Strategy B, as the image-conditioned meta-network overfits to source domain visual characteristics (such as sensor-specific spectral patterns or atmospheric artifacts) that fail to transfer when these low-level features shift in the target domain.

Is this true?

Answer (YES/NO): NO